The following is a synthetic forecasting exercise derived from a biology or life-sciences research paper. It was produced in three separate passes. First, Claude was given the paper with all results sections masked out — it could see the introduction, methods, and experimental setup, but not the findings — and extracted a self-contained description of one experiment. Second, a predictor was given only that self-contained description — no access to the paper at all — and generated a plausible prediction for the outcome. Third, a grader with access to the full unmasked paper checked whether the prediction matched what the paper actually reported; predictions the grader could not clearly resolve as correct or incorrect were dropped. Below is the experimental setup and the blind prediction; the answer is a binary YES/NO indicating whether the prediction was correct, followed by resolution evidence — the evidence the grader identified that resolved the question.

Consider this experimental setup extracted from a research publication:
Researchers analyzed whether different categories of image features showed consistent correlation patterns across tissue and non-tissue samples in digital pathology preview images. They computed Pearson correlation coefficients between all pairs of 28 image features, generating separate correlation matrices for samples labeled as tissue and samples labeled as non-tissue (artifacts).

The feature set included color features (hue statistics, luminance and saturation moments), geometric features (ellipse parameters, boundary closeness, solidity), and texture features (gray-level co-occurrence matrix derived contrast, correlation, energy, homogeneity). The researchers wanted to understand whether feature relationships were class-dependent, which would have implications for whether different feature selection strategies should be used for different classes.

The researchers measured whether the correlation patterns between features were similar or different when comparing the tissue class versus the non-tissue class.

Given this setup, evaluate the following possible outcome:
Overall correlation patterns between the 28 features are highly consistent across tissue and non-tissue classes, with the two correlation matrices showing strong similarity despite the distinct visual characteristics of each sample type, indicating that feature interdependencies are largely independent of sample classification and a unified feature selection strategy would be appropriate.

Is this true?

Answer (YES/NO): YES